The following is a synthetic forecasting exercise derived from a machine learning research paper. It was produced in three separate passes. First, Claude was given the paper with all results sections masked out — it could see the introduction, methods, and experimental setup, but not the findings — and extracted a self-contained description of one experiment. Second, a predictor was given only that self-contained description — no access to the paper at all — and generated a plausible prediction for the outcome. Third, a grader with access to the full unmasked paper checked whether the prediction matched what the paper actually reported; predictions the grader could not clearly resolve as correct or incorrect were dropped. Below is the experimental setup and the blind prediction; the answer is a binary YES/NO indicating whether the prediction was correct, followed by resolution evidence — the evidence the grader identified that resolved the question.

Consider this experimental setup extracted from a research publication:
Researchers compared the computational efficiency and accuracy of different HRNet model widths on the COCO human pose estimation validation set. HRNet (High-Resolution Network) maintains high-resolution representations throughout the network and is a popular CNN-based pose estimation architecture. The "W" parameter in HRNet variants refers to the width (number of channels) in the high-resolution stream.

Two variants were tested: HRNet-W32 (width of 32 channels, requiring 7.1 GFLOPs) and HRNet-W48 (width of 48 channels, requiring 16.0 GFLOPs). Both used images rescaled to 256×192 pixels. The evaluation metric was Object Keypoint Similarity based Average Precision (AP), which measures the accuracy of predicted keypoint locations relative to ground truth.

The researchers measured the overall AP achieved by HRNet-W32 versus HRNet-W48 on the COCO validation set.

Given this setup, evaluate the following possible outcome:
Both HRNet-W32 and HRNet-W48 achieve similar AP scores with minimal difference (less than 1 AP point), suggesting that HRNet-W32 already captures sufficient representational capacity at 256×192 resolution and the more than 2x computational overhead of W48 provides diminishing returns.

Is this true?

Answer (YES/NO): YES